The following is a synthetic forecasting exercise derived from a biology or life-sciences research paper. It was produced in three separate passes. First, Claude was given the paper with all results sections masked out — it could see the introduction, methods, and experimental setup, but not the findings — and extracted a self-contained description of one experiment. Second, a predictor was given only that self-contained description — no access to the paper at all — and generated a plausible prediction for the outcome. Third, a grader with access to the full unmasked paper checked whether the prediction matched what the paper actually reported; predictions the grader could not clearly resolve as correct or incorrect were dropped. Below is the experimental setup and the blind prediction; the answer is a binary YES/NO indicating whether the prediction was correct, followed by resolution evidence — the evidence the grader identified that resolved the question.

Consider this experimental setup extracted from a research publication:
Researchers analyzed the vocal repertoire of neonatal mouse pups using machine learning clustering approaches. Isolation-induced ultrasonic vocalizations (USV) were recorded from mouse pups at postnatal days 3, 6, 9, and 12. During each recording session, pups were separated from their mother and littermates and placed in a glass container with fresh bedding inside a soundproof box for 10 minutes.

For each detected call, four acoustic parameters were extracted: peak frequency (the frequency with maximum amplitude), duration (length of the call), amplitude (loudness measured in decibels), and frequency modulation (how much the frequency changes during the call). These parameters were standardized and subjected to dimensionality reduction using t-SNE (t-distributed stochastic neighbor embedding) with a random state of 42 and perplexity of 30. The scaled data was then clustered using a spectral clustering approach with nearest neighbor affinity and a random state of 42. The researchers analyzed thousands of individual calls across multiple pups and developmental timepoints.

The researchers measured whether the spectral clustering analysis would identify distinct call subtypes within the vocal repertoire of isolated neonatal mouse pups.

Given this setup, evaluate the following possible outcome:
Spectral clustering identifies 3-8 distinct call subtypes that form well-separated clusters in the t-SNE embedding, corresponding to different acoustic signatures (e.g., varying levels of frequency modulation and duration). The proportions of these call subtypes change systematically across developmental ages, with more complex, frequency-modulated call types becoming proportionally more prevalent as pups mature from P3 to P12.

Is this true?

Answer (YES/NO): NO